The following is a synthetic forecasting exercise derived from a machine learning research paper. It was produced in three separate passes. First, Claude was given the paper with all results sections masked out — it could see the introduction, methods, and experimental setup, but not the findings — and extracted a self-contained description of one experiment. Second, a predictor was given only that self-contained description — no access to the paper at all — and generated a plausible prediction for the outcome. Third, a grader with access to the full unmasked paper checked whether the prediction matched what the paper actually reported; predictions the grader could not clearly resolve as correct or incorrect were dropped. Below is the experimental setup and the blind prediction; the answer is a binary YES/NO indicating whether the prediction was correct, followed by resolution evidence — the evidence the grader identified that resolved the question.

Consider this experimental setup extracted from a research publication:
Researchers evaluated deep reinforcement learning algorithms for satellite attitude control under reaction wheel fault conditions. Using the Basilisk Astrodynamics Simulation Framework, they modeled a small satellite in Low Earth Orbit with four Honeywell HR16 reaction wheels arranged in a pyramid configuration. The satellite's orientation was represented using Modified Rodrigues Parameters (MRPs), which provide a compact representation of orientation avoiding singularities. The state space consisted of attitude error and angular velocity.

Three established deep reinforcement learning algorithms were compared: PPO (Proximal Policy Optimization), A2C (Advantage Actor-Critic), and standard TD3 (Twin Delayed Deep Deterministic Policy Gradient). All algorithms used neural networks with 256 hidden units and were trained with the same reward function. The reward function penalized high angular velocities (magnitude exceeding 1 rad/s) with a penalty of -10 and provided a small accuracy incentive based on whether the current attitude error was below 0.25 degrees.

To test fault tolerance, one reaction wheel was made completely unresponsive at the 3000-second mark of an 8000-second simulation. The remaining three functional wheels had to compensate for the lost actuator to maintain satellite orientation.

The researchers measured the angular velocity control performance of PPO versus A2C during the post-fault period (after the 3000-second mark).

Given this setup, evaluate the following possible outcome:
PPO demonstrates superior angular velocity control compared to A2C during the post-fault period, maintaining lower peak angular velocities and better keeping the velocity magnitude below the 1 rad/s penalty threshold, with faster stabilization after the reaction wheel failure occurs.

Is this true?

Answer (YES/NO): NO